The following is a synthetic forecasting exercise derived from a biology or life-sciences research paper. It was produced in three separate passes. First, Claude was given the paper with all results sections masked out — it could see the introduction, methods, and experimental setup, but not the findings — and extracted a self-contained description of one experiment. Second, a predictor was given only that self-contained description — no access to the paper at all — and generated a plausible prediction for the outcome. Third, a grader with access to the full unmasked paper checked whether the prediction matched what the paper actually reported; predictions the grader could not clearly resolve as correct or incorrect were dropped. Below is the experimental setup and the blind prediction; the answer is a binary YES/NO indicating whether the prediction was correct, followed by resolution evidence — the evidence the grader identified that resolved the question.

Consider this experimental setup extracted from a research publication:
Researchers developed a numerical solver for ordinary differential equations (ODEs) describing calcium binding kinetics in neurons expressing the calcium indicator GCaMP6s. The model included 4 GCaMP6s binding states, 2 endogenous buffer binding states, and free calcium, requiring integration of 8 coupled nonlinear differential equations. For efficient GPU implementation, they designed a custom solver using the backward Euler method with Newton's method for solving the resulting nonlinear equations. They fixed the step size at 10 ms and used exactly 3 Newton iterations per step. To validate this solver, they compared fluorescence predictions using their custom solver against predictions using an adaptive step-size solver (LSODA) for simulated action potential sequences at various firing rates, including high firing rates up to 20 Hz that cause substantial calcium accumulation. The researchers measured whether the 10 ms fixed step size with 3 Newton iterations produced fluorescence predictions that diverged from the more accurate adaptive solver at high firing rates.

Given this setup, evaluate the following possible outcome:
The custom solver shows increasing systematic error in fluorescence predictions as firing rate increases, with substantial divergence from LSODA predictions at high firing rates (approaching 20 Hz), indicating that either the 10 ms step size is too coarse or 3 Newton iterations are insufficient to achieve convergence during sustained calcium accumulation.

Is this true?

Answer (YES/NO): NO